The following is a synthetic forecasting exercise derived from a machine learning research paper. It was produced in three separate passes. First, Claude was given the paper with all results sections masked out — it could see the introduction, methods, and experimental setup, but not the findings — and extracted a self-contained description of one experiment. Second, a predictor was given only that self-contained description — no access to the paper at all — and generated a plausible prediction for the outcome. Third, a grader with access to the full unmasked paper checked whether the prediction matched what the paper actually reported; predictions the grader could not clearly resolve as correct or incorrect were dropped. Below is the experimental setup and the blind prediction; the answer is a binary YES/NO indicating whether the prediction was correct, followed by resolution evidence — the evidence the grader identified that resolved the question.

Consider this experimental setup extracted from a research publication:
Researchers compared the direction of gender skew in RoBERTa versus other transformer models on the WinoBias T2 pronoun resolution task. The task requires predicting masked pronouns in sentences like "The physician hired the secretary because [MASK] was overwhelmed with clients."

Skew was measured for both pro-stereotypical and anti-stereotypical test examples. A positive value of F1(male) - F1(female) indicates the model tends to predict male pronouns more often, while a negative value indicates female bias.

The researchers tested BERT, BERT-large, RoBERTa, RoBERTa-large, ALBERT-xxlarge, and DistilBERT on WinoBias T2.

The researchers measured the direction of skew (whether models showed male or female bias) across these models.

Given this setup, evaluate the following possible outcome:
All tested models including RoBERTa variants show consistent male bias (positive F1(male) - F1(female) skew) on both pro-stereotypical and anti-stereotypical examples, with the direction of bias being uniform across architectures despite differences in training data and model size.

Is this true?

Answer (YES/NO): NO